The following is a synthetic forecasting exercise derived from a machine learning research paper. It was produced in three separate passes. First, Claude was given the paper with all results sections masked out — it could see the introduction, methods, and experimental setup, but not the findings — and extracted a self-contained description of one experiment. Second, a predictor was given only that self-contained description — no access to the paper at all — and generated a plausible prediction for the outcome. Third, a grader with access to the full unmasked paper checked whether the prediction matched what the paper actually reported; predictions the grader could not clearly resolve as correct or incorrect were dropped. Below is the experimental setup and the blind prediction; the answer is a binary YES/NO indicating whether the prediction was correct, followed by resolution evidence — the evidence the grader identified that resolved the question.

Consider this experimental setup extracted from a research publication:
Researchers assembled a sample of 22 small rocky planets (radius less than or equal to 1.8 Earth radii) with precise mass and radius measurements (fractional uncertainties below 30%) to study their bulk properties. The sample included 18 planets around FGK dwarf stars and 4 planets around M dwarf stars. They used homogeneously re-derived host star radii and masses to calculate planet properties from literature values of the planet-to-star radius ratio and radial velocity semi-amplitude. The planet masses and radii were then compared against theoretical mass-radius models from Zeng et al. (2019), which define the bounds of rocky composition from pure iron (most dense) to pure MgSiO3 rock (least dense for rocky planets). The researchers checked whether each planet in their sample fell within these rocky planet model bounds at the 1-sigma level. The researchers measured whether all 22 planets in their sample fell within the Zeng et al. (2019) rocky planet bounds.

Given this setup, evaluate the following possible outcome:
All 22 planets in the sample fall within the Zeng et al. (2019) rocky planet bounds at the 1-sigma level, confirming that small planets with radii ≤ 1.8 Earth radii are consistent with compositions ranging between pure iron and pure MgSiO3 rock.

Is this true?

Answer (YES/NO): NO